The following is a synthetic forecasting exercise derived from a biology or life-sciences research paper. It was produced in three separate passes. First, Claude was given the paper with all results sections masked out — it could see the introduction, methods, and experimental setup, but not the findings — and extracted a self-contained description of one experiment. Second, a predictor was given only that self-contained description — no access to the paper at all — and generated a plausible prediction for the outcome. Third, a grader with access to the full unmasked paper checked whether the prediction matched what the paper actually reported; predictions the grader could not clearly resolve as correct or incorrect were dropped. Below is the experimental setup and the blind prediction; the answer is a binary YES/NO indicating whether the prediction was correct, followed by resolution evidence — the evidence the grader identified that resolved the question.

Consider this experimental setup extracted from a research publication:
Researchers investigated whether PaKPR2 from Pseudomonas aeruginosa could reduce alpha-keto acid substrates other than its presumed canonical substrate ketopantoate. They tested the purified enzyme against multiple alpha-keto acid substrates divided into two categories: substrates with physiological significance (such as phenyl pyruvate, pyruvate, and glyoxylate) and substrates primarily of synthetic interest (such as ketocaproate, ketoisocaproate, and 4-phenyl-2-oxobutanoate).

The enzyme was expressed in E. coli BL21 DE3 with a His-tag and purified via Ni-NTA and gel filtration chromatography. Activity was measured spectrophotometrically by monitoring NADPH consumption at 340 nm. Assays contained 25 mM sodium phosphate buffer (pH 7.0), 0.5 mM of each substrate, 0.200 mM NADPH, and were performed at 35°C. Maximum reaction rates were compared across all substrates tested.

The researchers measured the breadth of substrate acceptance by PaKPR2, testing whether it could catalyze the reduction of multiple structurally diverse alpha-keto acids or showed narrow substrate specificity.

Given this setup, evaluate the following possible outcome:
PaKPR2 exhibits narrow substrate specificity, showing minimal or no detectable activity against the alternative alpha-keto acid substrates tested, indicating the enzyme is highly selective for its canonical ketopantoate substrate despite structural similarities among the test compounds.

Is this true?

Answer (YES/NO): NO